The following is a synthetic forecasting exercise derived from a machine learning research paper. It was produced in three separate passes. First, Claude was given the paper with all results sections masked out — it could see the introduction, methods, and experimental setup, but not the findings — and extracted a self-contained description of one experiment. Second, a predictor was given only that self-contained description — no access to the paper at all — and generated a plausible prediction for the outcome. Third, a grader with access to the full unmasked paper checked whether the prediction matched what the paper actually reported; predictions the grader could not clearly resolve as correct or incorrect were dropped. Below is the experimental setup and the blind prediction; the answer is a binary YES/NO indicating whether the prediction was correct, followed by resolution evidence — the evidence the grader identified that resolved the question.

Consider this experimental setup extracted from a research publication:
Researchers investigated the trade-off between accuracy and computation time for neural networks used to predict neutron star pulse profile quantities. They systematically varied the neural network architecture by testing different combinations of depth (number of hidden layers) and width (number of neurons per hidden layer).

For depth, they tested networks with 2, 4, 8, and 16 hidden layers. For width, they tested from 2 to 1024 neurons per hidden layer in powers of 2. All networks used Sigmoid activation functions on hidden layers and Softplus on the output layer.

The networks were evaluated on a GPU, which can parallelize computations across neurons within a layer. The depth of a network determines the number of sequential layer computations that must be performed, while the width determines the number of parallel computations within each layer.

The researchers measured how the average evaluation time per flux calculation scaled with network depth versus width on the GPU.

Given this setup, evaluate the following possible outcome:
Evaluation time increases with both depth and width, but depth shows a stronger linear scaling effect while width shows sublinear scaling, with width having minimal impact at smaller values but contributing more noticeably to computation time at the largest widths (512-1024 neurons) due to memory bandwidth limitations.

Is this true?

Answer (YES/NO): NO